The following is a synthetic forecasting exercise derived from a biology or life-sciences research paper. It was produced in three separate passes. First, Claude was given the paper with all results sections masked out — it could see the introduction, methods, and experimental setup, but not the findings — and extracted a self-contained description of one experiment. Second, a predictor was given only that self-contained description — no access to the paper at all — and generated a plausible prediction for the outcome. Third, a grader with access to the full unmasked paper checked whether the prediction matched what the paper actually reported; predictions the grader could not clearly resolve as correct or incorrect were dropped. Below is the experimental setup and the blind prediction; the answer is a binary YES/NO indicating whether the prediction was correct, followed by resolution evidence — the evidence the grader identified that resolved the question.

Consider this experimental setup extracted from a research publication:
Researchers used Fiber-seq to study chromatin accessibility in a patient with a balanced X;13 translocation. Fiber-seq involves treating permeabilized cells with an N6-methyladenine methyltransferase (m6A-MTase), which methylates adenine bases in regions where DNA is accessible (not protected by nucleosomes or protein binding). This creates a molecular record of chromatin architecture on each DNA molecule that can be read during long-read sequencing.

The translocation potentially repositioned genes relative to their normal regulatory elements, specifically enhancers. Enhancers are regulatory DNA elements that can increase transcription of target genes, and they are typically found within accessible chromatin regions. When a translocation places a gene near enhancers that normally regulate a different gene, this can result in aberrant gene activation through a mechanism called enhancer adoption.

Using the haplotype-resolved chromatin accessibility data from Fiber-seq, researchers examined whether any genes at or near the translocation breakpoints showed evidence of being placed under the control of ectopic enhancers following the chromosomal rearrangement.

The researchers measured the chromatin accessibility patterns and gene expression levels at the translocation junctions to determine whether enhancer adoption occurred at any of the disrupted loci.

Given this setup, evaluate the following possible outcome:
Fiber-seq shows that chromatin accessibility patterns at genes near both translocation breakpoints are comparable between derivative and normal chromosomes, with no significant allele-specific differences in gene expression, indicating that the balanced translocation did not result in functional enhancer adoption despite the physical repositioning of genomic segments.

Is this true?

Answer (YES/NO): NO